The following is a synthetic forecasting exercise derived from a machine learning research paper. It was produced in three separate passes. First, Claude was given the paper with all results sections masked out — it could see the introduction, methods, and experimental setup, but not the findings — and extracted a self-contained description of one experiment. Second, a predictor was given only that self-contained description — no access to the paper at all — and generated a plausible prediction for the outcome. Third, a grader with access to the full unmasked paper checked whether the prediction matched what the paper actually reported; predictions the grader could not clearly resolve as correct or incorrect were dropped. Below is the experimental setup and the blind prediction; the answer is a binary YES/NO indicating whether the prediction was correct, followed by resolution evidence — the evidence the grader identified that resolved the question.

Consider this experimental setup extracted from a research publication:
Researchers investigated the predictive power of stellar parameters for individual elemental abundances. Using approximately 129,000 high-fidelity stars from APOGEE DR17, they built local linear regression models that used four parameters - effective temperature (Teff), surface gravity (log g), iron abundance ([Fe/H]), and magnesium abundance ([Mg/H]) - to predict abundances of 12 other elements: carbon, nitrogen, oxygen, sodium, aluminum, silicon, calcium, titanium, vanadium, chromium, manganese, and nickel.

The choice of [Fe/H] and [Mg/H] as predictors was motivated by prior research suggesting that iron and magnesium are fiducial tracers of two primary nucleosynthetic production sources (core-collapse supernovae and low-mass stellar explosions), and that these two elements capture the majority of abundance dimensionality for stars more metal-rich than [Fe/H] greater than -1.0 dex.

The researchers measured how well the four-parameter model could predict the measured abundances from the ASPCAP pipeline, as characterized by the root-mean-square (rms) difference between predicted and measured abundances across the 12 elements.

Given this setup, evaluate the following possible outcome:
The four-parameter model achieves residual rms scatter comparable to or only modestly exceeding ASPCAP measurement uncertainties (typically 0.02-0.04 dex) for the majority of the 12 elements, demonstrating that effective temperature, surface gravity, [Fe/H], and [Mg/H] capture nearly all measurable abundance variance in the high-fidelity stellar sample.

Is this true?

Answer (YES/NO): NO